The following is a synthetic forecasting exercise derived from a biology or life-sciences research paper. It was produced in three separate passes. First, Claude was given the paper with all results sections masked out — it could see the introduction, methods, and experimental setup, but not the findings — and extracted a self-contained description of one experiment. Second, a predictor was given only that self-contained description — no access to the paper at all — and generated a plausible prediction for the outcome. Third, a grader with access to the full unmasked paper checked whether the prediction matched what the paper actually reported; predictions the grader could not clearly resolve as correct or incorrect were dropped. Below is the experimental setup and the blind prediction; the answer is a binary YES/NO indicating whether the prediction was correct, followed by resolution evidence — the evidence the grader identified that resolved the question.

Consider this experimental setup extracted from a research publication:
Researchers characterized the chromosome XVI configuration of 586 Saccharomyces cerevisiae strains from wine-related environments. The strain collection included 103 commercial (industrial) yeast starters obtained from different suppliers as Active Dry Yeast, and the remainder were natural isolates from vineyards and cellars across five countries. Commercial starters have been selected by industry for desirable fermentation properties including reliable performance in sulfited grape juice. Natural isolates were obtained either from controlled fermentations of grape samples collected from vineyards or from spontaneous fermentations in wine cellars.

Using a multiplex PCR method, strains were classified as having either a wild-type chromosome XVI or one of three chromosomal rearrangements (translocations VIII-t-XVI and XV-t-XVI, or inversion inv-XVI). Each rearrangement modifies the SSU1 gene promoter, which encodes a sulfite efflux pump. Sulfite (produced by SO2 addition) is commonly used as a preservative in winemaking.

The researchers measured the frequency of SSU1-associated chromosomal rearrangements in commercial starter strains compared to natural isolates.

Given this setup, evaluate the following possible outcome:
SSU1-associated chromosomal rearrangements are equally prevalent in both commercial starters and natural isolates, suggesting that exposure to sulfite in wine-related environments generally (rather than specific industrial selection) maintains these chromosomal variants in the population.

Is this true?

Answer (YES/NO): NO